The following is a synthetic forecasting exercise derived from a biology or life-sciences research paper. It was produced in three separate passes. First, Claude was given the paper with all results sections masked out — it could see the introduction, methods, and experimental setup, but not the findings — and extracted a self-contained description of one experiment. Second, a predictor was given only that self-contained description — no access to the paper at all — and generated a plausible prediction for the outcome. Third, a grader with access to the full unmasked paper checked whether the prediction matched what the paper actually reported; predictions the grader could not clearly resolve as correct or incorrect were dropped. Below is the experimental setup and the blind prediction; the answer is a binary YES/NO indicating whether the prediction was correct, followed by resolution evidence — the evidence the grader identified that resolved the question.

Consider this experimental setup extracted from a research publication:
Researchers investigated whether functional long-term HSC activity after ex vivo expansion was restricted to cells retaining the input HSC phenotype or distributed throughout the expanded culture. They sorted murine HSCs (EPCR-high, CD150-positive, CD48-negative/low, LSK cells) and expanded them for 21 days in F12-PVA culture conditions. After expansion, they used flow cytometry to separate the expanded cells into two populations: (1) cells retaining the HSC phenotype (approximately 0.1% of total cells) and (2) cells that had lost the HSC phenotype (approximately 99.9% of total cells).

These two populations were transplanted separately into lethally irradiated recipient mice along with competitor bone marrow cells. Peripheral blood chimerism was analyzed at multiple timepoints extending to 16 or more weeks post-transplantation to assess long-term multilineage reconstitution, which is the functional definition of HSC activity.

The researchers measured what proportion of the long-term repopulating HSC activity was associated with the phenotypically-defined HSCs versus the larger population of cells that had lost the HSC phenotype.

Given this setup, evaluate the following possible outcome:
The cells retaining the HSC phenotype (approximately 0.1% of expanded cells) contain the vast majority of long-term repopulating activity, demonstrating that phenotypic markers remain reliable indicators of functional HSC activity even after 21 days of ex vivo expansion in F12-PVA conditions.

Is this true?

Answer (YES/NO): YES